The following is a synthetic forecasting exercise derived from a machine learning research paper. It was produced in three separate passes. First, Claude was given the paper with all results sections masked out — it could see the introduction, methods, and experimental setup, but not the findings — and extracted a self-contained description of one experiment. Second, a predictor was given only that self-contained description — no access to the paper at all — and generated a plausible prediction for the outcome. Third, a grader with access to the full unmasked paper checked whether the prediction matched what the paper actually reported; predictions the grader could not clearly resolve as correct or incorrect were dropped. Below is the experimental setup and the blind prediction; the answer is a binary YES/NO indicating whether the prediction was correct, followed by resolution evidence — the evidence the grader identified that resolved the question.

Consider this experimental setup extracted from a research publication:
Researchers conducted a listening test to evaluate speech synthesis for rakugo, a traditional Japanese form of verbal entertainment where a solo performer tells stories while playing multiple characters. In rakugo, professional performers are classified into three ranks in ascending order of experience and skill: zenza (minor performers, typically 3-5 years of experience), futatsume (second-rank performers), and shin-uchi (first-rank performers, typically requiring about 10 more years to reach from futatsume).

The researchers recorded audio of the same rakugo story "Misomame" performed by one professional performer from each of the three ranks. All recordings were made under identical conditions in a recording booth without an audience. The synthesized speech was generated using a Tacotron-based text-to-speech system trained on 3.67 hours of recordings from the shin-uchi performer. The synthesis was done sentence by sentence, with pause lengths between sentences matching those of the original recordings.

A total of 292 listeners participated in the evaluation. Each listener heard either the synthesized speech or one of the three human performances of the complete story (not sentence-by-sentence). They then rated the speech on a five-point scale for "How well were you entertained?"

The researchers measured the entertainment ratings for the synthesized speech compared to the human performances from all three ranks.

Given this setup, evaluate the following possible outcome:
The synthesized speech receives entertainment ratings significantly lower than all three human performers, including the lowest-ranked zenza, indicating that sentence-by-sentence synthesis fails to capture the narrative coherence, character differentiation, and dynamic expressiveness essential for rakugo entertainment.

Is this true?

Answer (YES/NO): YES